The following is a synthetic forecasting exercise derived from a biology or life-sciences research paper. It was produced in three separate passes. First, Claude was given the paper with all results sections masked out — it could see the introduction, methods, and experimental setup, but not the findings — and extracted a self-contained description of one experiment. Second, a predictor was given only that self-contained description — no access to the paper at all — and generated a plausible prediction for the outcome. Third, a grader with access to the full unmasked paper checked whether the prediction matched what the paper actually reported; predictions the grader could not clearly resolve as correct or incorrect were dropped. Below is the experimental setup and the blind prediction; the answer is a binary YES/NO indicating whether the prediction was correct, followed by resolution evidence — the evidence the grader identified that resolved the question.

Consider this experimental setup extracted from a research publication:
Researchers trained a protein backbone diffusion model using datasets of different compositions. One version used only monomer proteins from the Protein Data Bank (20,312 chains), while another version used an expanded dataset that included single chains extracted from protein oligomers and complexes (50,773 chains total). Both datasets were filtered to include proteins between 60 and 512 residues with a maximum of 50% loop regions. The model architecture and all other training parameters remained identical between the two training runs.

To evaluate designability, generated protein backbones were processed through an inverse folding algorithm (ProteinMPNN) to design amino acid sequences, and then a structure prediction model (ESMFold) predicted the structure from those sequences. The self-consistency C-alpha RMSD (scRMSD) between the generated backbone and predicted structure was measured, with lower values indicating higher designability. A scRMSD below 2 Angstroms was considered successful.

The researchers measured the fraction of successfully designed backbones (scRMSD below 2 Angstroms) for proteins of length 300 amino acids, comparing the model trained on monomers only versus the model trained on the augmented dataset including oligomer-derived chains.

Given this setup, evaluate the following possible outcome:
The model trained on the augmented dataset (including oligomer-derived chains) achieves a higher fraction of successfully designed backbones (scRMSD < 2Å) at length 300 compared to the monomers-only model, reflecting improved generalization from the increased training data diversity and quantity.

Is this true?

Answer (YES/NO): YES